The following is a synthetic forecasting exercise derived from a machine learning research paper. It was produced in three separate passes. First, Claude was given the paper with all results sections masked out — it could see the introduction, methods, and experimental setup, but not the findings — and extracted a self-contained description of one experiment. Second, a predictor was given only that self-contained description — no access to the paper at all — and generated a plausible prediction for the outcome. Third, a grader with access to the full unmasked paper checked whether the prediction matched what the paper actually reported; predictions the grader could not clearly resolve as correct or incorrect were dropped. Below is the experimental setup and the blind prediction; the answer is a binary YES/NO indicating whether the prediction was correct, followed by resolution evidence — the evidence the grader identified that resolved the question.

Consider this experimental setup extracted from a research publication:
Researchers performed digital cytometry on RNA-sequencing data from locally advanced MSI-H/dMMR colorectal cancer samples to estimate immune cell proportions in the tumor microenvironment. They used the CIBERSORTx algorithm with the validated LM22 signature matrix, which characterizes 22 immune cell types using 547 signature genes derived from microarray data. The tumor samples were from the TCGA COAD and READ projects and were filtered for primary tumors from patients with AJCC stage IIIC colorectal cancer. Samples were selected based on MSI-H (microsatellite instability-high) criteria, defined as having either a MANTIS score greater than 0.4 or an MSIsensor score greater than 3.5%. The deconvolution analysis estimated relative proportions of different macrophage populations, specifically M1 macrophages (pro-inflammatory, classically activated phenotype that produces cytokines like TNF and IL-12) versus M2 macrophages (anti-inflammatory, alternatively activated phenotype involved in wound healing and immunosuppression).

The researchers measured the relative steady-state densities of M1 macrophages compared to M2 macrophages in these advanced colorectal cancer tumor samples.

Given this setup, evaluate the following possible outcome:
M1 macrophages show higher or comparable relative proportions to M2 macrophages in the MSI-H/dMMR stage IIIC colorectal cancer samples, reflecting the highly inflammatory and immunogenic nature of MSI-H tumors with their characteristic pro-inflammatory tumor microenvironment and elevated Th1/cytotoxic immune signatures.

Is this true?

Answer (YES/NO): NO